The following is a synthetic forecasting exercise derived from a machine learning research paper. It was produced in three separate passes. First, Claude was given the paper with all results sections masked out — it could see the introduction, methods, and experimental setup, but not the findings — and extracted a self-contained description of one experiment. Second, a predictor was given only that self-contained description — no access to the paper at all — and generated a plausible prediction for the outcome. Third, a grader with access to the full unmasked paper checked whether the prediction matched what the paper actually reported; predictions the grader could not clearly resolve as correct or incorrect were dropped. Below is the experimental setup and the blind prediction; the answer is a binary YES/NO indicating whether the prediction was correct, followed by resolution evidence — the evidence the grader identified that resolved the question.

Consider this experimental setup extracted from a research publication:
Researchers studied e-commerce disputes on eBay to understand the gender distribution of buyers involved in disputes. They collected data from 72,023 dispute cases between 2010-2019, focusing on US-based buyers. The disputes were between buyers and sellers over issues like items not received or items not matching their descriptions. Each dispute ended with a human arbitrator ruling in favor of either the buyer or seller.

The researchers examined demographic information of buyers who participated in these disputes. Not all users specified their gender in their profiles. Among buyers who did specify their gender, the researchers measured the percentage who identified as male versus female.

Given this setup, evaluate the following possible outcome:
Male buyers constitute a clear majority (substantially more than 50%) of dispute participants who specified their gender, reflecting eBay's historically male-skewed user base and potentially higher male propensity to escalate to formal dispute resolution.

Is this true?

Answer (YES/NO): YES